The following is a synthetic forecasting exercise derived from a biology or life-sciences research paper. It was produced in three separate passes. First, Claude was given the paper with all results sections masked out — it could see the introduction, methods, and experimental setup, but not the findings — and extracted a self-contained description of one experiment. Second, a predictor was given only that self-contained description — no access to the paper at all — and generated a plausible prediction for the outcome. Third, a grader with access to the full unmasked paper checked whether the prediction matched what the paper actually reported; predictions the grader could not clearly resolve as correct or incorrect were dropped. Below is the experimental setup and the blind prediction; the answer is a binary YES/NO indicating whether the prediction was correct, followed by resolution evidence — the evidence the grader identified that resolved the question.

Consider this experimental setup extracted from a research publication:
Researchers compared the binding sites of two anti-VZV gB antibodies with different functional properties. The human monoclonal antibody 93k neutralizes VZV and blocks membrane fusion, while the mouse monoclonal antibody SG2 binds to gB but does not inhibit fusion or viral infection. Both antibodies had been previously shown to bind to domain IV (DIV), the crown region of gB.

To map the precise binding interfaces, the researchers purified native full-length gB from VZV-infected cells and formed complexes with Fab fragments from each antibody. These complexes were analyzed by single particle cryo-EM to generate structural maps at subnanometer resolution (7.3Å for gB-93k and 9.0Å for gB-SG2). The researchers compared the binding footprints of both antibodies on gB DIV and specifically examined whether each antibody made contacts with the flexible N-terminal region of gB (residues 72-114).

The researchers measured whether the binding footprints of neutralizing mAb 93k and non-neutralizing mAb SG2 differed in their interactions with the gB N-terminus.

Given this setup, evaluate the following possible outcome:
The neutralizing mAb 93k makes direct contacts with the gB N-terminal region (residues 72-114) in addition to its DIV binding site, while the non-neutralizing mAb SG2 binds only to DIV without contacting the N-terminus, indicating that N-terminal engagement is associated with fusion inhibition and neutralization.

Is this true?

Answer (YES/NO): YES